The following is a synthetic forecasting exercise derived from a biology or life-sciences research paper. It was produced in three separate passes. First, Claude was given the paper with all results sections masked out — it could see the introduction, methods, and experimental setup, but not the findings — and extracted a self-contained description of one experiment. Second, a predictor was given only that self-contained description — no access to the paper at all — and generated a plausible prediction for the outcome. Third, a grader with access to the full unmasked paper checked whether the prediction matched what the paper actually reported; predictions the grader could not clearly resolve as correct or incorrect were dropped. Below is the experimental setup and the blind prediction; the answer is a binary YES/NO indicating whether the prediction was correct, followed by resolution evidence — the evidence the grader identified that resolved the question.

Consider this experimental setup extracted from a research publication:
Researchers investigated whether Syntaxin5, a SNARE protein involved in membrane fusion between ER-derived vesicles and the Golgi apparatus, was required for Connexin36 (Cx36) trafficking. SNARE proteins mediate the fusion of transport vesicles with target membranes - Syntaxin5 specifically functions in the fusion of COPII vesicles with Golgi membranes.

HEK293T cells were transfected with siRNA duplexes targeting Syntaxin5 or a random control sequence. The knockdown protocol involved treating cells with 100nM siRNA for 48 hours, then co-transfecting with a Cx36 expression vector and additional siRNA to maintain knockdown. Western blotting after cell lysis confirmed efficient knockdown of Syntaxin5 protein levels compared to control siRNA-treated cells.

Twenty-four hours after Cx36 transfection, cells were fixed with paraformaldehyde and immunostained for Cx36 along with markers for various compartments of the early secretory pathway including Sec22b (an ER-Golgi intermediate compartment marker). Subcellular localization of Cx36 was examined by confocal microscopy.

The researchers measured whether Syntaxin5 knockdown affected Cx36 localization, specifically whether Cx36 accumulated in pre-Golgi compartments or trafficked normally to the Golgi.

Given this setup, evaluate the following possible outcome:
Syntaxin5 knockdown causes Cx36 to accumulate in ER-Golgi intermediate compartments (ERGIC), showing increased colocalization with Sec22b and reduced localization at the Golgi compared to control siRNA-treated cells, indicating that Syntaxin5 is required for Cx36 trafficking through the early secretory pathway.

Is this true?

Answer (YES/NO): NO